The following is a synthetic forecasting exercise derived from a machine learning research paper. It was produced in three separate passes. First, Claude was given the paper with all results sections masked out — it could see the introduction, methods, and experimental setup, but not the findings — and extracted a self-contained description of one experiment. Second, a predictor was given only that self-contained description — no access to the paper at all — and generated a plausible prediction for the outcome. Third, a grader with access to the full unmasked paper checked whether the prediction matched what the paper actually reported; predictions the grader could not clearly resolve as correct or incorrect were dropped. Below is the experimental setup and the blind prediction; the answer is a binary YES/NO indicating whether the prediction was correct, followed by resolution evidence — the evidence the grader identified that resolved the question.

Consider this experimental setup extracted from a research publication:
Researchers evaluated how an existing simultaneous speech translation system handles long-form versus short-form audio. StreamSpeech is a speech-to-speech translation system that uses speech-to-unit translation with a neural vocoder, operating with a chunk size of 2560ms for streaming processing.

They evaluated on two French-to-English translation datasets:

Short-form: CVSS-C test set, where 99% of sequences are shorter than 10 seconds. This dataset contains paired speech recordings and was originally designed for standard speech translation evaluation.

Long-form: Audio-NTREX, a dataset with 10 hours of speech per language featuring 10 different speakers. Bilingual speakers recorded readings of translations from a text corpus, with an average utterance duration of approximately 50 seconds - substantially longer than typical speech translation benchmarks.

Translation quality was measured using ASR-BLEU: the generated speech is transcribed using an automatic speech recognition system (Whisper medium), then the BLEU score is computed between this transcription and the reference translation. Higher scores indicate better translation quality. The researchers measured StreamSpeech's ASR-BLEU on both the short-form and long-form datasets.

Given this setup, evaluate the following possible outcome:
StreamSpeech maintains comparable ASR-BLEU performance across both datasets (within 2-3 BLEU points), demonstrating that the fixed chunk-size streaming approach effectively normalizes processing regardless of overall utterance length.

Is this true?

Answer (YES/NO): NO